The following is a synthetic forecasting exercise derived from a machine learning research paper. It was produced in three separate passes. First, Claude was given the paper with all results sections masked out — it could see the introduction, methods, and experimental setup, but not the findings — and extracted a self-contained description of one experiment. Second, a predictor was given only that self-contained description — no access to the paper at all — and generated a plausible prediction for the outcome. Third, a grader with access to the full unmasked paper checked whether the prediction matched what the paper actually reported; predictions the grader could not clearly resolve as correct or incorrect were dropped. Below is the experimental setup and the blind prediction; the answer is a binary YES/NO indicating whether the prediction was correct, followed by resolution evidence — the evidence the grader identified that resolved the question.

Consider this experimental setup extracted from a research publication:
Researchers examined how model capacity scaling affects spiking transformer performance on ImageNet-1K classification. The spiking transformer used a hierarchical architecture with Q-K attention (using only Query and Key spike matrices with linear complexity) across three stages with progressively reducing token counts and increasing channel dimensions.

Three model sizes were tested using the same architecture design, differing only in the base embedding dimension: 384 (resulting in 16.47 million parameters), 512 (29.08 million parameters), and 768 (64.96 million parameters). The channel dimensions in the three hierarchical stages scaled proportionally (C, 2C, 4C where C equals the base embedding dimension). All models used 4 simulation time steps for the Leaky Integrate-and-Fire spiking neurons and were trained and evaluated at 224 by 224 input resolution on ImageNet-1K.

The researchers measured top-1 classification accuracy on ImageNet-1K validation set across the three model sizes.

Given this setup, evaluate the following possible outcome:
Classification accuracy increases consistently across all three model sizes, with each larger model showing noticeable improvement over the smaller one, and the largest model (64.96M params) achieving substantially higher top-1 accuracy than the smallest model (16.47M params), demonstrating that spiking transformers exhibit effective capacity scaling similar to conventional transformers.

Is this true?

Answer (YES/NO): YES